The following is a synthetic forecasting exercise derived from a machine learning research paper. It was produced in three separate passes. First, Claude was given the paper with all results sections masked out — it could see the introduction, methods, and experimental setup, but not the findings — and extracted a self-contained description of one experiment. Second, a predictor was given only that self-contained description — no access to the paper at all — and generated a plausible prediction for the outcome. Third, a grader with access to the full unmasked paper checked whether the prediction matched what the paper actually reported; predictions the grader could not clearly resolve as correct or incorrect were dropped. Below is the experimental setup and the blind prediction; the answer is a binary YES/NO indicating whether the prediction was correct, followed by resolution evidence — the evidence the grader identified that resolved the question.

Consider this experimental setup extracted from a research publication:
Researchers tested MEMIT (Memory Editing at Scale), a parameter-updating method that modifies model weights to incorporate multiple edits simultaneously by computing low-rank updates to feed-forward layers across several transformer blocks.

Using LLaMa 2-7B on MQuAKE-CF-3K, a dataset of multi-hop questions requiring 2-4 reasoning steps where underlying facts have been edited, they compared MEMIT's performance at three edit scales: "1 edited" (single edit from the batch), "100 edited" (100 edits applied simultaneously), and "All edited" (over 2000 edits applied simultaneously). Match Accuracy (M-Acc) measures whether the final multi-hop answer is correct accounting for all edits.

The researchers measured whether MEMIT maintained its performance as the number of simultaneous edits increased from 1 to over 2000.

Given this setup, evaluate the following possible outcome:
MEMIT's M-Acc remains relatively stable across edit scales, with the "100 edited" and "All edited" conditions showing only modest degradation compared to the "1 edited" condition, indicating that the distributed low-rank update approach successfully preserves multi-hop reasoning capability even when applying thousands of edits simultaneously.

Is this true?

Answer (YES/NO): NO